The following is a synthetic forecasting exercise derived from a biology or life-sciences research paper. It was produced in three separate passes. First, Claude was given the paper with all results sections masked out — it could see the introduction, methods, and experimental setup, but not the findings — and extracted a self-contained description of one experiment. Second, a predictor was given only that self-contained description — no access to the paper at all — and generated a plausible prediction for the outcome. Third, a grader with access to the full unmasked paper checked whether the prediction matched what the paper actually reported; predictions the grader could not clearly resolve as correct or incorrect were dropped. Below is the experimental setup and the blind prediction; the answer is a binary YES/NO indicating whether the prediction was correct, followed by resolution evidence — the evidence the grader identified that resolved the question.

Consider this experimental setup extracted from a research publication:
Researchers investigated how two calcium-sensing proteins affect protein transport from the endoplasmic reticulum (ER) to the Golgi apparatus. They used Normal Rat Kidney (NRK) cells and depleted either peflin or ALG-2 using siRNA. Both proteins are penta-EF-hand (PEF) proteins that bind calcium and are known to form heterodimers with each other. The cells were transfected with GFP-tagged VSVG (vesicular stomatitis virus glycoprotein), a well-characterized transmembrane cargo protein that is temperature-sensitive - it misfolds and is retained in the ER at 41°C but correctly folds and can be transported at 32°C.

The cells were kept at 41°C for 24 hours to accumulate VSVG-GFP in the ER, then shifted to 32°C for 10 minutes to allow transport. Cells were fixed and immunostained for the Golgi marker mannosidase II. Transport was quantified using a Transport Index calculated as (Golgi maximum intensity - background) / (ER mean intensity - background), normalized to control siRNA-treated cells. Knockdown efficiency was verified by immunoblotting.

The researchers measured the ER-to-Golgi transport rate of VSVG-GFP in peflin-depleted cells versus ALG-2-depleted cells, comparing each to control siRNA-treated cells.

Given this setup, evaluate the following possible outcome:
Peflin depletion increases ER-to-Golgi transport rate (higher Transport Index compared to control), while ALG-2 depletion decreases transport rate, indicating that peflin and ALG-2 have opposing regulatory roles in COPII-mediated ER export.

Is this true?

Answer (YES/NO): NO